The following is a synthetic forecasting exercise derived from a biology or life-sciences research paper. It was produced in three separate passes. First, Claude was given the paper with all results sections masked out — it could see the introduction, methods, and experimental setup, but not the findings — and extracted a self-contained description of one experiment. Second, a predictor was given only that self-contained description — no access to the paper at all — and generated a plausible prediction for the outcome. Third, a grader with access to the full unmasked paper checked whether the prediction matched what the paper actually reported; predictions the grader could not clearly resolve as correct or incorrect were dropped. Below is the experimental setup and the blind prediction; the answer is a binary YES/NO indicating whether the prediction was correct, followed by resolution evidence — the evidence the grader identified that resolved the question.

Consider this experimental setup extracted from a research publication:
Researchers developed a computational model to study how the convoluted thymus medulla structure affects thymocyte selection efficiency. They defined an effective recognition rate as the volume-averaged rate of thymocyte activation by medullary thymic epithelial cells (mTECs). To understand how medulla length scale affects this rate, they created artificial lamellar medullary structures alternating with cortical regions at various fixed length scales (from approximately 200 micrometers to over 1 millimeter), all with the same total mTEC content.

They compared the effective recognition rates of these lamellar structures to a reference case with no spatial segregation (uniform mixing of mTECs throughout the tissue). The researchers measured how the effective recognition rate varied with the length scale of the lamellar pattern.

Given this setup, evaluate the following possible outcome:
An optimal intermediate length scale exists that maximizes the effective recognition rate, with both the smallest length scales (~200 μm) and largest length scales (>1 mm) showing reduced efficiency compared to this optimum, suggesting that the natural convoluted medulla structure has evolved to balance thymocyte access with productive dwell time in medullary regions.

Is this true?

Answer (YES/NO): YES